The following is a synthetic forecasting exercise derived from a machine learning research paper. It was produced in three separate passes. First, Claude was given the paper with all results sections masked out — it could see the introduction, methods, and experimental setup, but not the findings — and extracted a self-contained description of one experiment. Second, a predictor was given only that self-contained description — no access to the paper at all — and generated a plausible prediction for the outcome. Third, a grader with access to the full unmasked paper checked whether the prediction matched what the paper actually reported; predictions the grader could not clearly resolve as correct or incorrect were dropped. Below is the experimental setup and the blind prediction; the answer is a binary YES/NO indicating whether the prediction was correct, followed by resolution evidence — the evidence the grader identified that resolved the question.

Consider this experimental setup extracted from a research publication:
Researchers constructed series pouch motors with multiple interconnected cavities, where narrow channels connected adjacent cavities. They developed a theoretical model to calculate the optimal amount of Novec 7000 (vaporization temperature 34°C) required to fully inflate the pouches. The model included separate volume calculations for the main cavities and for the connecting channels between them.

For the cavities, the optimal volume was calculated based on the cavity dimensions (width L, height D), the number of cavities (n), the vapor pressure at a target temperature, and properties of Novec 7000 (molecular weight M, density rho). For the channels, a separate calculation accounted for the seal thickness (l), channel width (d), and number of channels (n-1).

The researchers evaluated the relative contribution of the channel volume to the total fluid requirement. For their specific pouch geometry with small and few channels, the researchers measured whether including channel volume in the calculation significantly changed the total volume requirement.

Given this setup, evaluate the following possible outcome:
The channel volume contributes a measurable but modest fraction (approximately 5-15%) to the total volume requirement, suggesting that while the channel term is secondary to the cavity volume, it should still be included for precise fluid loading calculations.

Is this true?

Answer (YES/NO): NO